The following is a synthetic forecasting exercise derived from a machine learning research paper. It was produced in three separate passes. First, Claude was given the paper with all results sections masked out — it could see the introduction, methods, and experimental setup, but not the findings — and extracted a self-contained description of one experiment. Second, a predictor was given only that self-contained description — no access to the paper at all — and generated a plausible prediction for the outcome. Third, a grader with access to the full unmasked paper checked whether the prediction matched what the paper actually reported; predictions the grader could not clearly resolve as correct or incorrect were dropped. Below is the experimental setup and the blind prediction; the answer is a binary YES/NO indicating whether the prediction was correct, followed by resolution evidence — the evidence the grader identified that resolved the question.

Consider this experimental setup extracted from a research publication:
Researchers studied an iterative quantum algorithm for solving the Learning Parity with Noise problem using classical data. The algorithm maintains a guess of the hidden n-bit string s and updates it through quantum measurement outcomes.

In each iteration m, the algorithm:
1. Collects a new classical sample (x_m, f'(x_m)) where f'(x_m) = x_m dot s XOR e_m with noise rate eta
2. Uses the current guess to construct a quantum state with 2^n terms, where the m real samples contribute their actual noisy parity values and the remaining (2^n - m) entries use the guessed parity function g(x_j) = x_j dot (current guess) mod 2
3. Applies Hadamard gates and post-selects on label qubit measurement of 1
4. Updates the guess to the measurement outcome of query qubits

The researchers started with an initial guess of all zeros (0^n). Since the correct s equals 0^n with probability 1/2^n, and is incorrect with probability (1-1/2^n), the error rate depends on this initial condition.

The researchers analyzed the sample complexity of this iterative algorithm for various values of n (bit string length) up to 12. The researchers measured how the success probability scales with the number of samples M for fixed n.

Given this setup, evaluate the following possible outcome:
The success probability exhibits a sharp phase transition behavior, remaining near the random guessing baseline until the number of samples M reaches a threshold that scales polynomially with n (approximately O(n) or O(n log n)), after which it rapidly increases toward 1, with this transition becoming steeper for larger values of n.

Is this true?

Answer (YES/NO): NO